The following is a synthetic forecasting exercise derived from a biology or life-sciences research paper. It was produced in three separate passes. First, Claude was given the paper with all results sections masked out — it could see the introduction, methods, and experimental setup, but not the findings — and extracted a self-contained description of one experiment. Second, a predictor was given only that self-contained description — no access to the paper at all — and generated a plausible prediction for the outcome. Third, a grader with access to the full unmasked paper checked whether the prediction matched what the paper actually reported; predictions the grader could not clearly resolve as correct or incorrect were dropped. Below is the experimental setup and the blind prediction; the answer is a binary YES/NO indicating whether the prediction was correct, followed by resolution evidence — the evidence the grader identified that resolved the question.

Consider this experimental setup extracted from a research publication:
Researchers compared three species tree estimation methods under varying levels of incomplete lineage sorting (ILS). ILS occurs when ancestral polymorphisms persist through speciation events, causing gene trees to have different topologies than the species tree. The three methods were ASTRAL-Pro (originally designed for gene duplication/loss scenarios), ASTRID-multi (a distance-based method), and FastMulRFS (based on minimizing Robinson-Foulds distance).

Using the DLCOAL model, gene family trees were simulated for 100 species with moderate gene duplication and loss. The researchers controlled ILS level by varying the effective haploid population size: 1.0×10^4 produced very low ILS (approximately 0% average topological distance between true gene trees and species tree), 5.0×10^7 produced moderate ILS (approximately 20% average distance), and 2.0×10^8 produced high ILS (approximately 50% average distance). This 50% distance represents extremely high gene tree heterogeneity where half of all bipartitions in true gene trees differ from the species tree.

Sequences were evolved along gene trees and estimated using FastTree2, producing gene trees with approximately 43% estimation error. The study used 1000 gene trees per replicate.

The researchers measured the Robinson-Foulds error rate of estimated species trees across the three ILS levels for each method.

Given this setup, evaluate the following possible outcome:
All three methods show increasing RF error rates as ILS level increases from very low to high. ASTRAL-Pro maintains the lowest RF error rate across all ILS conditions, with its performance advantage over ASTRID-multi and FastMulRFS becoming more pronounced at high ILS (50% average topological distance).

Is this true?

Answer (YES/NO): NO